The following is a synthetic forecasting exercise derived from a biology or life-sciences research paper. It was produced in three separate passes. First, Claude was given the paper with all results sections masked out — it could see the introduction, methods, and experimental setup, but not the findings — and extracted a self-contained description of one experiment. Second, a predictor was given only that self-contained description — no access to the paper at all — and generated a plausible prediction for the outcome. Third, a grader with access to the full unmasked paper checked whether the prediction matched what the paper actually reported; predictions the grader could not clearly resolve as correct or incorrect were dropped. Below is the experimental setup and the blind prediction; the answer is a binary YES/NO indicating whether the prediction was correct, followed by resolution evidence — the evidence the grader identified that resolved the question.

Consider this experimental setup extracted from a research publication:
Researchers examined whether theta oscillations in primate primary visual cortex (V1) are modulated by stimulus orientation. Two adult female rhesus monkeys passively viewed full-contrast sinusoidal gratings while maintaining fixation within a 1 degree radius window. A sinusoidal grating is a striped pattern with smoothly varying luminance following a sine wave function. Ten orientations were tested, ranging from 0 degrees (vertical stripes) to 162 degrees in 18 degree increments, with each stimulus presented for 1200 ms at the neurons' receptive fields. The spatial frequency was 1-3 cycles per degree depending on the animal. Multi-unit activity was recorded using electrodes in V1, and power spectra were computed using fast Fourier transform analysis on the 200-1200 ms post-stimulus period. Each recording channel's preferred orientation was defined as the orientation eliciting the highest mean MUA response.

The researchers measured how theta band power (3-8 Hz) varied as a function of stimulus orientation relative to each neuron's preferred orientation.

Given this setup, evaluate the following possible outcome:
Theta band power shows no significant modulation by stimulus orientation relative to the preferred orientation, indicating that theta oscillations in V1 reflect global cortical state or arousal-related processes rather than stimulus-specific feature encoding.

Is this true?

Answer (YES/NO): NO